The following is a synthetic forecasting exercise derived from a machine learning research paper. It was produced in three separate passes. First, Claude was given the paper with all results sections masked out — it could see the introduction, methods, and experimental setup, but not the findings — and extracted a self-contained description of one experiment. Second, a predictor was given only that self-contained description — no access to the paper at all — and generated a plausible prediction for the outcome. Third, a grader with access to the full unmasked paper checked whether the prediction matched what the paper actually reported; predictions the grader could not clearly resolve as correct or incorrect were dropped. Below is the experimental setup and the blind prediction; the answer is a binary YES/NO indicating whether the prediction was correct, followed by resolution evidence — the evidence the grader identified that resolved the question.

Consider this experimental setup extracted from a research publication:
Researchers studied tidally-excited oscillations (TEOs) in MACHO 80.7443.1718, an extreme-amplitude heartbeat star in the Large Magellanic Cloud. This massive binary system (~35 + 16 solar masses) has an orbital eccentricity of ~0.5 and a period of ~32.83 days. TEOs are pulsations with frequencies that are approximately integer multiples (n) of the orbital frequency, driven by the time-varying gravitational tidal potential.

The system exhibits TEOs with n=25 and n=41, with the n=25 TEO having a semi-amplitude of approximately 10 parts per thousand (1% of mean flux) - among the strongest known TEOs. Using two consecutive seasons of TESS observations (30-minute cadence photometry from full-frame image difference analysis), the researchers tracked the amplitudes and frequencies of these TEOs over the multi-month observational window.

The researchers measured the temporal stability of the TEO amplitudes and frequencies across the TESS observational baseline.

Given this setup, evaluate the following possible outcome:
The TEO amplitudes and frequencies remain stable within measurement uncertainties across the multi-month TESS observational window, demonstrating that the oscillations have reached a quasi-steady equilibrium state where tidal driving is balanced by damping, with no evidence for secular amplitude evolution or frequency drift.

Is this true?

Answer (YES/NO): NO